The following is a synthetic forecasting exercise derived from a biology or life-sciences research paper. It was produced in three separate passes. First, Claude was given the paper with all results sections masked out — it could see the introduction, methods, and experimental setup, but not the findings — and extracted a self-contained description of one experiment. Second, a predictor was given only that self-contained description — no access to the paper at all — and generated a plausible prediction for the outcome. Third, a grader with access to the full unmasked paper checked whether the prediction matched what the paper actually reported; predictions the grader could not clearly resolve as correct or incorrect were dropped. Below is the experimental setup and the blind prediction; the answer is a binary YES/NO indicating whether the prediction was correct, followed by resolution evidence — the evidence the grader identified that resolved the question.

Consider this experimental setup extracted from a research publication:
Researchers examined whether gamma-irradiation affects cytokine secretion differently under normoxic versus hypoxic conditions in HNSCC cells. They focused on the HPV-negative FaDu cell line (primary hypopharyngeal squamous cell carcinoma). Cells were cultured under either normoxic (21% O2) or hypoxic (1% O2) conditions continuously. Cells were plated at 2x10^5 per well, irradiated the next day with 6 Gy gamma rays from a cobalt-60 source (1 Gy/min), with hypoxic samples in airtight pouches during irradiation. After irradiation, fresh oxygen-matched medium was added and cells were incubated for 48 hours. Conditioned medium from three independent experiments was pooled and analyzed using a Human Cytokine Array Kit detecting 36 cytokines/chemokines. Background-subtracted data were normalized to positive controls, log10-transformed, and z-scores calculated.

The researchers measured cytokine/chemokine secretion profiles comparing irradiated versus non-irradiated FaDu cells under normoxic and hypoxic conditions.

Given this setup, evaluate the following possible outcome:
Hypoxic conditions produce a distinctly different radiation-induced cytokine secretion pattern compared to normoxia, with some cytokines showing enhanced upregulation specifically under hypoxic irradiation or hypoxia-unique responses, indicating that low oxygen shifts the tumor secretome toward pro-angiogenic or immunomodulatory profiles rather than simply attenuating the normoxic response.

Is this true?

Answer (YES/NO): YES